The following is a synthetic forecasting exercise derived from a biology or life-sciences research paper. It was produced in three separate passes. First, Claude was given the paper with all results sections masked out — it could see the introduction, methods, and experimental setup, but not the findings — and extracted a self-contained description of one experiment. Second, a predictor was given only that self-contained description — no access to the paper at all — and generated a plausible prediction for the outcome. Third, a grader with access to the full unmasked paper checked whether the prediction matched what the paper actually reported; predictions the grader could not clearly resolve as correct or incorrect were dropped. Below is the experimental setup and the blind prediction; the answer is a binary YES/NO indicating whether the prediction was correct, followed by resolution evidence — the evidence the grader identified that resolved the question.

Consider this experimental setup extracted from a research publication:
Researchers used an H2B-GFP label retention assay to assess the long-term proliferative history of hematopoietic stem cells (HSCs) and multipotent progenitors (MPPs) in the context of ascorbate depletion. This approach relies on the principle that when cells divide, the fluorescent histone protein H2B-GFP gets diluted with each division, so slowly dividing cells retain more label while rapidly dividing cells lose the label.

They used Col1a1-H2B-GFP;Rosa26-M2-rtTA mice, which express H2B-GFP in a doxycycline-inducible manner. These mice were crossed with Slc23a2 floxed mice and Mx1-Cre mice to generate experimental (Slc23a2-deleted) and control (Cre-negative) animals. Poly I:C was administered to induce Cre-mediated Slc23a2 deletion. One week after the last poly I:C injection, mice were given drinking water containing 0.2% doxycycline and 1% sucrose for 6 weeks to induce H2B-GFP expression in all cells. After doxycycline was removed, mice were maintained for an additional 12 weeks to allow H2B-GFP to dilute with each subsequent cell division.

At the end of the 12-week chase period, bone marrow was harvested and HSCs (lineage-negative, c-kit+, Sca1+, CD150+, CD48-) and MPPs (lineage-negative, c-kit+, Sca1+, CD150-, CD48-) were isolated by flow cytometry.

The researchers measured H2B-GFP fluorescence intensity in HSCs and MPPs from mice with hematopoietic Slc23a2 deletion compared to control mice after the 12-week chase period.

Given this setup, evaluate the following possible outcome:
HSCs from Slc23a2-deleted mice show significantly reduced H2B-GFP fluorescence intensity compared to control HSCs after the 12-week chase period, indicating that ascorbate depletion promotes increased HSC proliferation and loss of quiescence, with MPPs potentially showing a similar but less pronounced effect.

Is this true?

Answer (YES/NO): NO